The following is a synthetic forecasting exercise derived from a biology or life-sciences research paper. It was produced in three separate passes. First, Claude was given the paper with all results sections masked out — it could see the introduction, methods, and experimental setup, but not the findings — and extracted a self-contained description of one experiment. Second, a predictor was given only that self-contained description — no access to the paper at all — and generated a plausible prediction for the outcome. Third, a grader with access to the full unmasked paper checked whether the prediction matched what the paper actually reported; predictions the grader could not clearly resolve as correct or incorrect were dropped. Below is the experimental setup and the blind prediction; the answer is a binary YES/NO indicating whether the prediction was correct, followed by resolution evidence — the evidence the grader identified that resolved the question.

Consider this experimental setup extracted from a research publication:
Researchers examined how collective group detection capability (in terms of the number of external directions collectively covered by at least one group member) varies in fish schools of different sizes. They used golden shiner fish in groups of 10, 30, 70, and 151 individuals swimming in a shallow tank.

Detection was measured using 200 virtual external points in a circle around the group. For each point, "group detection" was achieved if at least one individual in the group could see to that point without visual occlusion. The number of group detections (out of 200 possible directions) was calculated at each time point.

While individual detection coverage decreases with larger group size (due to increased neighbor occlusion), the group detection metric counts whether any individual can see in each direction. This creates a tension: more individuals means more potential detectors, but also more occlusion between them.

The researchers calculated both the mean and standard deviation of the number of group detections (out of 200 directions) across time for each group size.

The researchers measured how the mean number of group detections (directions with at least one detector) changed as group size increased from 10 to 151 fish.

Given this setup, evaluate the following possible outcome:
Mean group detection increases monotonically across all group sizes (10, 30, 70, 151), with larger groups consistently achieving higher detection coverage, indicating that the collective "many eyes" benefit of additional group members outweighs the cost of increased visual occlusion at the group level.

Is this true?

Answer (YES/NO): YES